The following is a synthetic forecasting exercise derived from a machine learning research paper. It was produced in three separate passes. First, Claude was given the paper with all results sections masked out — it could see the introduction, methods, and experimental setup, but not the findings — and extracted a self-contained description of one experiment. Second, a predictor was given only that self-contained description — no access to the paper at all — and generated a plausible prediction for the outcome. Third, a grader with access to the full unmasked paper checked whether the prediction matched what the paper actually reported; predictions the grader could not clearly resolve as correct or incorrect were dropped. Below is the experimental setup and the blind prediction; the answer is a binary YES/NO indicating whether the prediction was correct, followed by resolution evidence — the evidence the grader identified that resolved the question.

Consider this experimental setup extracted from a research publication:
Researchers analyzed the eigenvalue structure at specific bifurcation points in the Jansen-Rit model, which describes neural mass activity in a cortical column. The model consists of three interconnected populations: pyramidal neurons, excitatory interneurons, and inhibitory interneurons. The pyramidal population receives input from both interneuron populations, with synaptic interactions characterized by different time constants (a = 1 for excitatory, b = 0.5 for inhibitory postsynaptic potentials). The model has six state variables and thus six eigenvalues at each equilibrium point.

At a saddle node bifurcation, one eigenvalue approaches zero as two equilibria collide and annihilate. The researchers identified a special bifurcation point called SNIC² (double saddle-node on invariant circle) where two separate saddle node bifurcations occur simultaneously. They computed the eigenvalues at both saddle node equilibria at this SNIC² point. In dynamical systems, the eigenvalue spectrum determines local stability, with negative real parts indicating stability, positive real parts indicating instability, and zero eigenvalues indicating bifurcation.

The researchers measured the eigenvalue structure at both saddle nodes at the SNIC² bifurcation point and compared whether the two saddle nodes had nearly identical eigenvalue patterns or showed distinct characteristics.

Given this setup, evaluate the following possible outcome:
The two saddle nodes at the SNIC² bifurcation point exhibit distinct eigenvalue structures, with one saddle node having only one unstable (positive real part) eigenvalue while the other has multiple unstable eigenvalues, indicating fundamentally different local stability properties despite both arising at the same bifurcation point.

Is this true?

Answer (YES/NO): NO